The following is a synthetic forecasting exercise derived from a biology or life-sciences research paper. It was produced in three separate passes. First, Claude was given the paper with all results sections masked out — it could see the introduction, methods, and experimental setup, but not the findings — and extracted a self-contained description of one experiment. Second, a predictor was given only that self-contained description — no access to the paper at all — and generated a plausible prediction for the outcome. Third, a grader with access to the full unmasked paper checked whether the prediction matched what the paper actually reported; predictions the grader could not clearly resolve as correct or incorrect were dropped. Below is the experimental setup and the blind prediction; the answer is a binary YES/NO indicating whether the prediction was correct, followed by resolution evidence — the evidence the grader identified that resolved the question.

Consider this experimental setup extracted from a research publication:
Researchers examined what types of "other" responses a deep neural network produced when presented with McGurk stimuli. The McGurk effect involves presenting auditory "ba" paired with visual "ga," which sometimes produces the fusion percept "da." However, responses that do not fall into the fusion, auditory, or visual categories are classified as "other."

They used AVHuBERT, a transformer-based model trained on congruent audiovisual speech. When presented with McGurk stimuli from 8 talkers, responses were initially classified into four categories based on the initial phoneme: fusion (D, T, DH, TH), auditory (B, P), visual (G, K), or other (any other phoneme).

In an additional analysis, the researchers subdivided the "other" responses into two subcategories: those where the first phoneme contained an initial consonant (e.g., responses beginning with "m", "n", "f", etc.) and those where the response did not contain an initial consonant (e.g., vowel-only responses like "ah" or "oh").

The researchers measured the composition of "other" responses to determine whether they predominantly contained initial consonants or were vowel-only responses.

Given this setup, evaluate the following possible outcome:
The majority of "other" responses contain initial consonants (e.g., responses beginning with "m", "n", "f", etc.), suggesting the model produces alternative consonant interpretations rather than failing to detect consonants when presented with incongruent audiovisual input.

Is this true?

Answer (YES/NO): NO